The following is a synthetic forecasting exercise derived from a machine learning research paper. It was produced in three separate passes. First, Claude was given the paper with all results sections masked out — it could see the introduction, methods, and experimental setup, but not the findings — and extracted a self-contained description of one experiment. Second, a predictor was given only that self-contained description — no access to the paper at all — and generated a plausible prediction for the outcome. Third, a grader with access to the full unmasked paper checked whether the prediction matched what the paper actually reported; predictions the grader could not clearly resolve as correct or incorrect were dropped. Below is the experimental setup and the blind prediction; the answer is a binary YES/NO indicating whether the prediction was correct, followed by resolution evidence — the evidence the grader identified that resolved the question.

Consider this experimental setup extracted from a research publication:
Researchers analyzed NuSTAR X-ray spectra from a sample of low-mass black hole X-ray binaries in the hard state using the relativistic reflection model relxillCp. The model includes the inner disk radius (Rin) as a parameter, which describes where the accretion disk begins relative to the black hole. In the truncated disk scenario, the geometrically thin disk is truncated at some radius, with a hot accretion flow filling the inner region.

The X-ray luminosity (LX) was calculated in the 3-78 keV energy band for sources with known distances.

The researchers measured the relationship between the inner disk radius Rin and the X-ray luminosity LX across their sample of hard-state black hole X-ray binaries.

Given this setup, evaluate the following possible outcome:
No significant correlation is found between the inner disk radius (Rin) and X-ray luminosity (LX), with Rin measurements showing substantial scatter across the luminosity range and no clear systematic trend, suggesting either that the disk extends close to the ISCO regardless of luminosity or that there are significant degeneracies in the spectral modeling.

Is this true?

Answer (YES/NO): YES